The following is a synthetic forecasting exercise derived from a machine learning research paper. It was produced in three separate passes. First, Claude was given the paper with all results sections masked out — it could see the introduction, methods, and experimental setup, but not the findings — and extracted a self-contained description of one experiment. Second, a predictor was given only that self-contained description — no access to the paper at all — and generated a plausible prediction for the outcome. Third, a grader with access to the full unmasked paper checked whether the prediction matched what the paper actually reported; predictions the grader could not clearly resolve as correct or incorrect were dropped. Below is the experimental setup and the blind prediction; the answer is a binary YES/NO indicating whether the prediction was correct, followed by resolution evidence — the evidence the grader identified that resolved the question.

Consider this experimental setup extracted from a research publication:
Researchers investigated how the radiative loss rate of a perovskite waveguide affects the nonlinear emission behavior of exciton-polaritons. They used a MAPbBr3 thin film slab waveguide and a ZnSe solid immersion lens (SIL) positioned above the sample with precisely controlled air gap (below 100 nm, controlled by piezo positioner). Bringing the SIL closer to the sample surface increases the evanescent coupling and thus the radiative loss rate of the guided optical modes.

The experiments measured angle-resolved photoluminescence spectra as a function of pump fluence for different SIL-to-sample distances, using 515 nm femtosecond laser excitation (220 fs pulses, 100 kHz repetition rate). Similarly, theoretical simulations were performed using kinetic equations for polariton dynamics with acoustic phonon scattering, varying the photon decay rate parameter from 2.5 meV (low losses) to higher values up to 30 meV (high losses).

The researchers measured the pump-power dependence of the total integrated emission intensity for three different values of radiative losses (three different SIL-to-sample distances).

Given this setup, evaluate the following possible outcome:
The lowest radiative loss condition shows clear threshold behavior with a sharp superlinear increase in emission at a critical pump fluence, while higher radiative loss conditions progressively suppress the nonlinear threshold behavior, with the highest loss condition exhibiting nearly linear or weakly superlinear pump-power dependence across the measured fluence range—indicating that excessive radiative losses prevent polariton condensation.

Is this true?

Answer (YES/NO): NO